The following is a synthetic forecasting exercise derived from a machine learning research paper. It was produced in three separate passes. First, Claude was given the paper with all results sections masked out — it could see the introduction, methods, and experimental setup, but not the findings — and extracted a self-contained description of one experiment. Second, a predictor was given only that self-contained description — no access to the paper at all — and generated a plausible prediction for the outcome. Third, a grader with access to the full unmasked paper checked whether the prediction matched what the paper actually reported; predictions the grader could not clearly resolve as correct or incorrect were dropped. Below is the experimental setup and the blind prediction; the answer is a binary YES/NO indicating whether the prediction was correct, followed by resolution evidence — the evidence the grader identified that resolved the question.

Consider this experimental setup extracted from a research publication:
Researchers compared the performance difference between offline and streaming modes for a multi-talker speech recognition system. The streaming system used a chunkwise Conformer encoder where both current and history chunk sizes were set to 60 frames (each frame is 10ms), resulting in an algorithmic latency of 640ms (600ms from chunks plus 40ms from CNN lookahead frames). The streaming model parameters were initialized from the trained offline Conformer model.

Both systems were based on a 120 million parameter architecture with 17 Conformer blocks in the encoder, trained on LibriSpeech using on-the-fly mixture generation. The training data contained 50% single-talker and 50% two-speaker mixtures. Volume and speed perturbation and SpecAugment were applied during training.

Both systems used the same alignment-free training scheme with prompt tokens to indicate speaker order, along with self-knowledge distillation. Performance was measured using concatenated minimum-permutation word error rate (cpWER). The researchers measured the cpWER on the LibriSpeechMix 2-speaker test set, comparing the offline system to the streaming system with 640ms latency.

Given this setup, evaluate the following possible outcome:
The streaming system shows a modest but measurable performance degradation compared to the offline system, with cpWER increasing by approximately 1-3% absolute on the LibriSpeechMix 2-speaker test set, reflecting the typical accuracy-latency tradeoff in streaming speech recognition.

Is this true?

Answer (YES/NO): YES